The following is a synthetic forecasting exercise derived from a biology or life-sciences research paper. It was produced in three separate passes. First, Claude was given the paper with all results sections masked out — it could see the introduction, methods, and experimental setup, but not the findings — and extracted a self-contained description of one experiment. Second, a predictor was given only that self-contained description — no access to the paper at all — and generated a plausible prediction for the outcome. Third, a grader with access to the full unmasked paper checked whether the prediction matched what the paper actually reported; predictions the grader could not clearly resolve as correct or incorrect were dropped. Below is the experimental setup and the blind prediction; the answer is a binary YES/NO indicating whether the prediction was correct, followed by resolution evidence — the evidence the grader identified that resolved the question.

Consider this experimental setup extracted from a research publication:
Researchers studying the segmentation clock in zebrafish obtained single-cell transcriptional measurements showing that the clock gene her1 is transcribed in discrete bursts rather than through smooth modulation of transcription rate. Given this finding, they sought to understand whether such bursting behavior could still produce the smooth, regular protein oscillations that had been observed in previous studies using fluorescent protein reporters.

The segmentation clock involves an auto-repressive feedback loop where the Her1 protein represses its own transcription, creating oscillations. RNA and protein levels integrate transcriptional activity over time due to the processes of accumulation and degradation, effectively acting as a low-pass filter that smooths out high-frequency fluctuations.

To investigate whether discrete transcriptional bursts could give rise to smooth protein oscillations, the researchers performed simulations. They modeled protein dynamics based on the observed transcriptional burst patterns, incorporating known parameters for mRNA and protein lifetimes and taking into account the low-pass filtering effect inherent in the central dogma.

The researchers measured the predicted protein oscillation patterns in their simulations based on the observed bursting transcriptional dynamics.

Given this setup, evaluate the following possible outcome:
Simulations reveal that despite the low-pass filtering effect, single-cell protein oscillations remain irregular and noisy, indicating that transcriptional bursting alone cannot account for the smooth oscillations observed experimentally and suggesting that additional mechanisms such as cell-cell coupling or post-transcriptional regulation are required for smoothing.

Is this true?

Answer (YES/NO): NO